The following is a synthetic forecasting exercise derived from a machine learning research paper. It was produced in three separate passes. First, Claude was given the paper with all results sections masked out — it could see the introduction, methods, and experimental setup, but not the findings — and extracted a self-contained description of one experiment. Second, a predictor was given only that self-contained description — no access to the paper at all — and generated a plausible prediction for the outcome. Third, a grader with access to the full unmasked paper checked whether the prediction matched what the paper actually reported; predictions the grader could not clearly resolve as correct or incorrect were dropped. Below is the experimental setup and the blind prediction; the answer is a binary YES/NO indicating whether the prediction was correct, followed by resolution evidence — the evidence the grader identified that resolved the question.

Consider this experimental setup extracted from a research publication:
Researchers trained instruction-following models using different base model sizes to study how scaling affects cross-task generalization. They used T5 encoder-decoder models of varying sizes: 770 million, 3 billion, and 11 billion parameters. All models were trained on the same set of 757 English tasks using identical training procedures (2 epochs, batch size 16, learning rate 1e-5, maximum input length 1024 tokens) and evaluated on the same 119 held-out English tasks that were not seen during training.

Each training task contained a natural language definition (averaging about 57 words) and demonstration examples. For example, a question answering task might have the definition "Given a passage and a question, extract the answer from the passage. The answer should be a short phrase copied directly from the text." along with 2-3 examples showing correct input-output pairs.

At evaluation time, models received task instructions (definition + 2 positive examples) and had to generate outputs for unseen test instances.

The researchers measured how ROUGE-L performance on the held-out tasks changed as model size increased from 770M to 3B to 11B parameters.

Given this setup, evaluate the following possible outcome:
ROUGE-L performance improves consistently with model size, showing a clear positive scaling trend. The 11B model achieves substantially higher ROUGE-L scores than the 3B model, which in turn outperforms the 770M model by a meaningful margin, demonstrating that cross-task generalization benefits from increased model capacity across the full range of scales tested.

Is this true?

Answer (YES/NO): YES